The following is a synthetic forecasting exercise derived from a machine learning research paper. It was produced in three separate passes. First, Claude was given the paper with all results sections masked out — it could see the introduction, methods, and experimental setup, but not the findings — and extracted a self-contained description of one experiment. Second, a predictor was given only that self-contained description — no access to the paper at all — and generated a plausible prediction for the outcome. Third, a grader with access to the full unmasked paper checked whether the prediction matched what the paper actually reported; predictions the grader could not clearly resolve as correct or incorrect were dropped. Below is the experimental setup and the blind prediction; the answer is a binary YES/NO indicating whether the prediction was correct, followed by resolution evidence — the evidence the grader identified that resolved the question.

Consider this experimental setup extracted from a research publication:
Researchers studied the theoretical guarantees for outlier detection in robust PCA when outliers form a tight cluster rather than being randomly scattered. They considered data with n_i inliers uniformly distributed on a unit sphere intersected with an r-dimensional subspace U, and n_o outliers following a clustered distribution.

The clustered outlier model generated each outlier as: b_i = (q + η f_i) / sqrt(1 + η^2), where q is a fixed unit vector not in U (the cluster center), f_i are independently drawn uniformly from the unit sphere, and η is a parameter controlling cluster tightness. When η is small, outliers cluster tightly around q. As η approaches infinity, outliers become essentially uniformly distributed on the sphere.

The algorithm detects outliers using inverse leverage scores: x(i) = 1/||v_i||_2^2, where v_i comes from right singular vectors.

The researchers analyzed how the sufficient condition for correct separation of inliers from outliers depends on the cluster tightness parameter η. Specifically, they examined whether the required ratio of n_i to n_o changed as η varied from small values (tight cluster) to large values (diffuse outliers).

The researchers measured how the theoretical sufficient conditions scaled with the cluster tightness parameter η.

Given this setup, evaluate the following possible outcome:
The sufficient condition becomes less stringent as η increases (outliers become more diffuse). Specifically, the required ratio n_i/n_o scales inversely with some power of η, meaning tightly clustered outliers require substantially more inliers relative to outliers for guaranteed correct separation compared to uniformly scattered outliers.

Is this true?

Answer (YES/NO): YES